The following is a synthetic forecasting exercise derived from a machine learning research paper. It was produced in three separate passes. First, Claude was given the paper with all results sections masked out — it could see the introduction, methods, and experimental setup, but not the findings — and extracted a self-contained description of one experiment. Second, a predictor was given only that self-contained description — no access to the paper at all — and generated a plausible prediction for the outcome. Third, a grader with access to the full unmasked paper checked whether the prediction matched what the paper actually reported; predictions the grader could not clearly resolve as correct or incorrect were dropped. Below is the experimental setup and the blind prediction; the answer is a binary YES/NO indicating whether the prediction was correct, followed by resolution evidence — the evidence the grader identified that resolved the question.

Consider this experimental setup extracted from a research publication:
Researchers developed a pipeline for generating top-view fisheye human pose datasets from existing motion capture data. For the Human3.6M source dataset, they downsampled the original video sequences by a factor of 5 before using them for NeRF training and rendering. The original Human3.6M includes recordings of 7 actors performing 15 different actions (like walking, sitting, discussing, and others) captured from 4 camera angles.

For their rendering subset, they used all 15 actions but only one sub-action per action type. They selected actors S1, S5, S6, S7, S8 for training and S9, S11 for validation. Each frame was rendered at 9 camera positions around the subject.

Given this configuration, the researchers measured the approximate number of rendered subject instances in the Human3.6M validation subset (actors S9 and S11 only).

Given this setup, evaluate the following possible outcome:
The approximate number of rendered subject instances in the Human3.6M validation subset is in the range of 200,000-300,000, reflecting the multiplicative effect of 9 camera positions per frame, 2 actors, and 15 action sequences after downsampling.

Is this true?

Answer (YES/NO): NO